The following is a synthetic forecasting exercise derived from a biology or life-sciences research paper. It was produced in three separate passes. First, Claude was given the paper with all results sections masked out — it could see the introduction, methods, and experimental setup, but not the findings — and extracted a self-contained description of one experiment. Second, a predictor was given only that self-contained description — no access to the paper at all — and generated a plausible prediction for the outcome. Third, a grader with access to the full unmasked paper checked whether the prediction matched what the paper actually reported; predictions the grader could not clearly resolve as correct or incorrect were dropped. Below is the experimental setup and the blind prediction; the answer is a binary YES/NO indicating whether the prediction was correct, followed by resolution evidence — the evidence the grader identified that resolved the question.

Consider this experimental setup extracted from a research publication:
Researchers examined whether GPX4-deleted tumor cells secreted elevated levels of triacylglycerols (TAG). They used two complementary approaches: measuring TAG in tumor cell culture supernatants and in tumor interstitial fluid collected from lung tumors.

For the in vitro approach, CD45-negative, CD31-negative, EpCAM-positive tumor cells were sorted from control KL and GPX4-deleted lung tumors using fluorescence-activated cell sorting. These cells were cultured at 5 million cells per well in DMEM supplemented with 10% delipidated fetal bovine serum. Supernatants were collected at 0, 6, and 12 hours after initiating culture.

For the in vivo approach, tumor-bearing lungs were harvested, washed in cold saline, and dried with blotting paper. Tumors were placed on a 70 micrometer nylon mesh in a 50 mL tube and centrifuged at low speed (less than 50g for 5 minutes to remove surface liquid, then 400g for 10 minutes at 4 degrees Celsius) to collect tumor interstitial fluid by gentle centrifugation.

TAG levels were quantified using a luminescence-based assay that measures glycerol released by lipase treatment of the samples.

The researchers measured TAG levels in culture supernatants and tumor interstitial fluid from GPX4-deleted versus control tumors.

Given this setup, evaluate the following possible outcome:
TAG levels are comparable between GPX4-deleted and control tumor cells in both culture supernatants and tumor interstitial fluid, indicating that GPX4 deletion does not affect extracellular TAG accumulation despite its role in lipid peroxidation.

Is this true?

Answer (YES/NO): NO